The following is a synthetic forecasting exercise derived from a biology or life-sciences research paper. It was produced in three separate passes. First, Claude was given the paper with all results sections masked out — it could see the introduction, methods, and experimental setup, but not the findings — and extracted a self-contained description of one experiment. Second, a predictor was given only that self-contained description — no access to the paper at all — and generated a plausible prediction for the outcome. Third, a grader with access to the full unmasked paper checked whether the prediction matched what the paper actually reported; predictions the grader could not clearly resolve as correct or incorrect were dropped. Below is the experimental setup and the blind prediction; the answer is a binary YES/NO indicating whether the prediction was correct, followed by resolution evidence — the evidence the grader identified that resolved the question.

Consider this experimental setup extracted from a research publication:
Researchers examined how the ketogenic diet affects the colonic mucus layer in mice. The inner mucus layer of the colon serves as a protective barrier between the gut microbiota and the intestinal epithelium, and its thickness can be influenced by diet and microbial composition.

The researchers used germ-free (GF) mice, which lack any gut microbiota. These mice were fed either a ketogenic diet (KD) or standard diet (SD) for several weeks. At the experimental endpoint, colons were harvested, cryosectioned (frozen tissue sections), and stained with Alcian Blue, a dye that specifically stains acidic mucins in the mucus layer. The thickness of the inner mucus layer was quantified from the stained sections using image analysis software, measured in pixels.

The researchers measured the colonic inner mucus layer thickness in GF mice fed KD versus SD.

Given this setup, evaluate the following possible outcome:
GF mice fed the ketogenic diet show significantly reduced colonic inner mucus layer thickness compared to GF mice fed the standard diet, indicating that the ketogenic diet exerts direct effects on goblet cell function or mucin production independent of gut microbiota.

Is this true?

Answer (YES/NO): NO